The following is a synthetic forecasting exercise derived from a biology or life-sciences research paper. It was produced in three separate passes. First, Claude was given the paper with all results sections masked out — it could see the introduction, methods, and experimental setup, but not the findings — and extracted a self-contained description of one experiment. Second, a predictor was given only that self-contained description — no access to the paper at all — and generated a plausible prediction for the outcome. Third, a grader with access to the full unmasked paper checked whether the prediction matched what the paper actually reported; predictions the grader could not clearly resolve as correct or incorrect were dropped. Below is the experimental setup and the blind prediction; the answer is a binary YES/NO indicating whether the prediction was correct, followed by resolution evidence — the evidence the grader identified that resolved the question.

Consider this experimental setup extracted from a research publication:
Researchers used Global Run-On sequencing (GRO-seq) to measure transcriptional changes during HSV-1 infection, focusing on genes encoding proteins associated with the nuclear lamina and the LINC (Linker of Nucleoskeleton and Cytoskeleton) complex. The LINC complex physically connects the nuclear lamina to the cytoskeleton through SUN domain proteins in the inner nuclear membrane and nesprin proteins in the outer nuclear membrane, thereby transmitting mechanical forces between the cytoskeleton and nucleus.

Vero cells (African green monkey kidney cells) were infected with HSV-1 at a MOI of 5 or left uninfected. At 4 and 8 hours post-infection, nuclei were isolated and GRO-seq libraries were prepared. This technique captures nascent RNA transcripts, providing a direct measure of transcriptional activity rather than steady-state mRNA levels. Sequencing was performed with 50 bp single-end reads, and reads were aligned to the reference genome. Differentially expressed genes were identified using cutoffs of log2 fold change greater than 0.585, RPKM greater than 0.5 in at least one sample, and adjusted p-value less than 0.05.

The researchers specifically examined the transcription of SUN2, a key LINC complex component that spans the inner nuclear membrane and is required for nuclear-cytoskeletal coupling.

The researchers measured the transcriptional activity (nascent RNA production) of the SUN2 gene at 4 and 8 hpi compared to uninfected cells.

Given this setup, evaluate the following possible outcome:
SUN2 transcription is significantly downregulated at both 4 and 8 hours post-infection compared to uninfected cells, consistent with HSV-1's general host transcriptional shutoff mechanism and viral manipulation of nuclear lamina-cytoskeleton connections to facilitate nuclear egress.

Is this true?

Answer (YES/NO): NO